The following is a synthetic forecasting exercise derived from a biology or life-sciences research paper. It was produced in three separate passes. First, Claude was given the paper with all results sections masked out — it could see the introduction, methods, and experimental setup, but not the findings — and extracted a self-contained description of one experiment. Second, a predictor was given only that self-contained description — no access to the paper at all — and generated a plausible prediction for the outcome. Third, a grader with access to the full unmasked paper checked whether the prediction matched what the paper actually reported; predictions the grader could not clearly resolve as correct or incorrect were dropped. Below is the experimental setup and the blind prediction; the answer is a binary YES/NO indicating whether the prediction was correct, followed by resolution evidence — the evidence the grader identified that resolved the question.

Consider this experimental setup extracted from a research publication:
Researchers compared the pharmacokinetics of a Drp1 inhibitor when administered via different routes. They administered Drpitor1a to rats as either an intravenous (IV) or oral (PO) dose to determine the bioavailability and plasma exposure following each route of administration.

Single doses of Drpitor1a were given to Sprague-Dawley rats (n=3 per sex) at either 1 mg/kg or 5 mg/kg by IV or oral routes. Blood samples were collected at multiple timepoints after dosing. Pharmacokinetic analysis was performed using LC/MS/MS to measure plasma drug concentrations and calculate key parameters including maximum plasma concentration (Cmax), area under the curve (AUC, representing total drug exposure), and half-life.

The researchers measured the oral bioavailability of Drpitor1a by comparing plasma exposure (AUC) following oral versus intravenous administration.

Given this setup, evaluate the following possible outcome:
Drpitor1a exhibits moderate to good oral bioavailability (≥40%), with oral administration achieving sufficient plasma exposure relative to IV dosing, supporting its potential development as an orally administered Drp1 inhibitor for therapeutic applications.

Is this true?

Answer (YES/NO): NO